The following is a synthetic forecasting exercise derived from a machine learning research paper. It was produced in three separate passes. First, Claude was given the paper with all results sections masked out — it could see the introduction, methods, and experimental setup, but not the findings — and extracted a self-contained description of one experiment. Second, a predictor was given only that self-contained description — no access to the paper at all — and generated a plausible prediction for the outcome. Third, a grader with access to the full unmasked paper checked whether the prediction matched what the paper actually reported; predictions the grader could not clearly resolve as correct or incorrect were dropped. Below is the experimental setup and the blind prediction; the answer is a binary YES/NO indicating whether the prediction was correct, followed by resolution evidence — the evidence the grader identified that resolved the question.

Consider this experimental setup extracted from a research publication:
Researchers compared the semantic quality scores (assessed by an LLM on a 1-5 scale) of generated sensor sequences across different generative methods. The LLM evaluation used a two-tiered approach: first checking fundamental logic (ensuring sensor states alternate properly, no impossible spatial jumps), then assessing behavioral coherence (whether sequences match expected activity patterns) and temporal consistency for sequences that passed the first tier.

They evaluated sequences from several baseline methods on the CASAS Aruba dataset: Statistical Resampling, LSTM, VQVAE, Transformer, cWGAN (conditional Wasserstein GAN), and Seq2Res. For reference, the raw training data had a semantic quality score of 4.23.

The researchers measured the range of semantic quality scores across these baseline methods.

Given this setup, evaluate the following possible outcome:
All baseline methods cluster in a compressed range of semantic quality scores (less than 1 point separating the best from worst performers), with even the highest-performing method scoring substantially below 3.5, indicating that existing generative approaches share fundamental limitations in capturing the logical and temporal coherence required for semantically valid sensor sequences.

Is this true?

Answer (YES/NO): NO